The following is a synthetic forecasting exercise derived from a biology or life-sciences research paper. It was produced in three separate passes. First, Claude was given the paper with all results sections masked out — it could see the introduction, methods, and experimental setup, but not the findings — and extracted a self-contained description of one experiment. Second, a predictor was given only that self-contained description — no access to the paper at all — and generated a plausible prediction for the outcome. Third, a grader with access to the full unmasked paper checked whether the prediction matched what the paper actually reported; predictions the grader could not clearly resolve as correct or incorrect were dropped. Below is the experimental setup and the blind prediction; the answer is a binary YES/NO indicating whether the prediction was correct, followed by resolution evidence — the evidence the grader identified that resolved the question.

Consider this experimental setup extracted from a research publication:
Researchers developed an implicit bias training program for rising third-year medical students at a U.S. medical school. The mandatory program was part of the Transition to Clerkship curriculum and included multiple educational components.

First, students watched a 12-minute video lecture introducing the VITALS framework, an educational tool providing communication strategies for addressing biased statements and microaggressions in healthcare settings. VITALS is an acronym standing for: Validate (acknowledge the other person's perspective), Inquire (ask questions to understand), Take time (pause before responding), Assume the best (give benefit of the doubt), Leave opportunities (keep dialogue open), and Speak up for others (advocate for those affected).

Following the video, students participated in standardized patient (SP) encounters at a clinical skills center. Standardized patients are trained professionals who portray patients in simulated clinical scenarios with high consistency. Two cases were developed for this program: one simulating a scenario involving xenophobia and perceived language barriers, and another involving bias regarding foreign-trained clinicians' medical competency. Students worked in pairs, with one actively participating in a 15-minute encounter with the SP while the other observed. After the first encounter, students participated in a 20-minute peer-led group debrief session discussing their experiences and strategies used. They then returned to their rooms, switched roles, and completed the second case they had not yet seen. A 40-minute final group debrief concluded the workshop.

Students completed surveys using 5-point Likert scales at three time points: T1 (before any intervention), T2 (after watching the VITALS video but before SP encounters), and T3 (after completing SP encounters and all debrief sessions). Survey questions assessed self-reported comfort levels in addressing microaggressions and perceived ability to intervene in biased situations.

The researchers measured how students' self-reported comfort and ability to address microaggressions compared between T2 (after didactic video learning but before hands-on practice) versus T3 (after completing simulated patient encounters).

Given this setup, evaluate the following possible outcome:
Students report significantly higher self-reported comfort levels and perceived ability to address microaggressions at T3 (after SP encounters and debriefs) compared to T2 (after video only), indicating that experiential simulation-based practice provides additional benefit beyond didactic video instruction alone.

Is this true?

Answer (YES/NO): NO